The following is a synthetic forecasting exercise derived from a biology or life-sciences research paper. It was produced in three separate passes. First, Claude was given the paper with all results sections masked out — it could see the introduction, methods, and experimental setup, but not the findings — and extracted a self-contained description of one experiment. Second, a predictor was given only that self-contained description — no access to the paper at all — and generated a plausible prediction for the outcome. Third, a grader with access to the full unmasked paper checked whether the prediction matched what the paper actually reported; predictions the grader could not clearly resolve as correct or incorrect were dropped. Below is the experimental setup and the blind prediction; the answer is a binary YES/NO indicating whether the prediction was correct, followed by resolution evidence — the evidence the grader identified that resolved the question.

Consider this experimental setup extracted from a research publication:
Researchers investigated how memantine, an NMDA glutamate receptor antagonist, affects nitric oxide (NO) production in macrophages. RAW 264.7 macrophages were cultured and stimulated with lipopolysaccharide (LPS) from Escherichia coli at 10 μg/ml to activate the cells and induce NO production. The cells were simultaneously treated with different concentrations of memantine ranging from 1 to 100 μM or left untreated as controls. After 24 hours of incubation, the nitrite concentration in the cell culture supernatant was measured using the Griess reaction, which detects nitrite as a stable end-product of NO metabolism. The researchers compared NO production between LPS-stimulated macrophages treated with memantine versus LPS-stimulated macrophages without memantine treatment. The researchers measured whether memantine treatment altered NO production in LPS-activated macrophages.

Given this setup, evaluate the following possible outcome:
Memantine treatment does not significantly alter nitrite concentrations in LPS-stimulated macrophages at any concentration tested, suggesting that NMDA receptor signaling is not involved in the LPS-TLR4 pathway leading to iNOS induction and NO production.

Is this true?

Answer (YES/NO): NO